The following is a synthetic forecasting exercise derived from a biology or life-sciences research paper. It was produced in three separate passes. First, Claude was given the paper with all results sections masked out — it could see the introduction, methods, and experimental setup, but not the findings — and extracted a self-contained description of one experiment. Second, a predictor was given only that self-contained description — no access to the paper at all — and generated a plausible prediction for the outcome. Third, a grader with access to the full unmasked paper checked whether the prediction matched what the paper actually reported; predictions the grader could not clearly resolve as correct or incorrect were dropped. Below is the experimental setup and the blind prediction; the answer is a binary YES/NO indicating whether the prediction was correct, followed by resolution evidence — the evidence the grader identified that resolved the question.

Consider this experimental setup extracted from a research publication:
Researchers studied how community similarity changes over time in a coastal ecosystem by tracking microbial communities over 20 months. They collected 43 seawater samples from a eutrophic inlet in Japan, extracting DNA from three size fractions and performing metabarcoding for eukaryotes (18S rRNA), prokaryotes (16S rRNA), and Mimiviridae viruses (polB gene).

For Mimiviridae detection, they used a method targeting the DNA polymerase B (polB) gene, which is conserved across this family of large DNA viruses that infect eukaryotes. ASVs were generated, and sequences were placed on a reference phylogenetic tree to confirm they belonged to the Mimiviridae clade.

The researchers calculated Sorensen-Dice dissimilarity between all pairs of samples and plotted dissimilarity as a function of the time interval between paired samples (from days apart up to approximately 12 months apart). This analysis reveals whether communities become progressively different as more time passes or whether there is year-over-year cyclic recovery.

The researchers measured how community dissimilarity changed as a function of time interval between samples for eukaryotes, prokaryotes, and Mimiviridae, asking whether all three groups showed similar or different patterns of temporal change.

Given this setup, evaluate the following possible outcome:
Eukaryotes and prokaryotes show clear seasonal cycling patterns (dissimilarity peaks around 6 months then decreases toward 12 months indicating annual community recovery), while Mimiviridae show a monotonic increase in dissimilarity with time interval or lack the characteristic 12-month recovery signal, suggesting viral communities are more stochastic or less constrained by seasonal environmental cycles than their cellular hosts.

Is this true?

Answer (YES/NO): NO